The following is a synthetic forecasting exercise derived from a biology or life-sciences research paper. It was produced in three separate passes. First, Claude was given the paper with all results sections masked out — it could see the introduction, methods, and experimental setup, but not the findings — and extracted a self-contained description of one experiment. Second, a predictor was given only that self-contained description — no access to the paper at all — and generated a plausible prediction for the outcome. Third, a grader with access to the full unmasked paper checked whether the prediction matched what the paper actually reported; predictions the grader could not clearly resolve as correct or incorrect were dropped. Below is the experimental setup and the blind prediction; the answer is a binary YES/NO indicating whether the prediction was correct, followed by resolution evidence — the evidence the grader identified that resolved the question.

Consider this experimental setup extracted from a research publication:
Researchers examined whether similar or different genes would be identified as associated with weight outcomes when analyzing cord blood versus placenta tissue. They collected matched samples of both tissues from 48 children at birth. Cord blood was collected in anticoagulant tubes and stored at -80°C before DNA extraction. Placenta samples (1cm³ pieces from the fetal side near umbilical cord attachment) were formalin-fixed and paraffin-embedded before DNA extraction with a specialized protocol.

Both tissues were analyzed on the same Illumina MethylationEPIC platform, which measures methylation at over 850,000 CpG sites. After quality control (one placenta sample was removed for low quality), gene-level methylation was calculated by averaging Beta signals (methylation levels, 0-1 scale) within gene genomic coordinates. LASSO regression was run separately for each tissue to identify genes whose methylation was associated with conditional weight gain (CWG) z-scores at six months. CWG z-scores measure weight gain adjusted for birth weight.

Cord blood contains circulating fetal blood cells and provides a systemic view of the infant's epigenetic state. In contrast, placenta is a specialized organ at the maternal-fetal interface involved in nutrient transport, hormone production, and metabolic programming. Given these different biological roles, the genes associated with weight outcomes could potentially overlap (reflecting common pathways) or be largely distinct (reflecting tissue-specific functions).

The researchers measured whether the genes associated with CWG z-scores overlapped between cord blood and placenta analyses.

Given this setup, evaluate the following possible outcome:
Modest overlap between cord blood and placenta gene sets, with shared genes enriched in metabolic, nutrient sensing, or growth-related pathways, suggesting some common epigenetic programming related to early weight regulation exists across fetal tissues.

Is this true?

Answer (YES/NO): NO